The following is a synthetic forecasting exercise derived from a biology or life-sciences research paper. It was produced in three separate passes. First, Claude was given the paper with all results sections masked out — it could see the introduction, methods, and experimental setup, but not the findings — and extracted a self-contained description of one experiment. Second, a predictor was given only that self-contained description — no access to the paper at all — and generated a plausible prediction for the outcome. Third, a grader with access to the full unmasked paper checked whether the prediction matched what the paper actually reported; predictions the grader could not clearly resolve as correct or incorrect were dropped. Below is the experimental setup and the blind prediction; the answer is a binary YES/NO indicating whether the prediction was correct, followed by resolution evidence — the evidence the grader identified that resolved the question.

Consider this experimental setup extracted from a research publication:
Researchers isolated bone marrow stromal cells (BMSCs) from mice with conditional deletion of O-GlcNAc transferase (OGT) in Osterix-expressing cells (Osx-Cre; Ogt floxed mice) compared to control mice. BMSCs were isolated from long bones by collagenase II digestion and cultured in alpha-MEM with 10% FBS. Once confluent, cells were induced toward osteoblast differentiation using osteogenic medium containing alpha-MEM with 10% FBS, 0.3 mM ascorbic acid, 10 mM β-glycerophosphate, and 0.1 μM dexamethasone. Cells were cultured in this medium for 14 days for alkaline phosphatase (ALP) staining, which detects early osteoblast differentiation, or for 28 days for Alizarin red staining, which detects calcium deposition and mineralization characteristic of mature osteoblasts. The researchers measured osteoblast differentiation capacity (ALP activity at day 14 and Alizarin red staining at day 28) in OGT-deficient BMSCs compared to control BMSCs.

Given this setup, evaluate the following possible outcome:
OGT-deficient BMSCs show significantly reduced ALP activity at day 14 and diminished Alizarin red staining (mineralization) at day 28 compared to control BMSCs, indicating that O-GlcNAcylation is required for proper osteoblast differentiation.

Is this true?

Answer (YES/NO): YES